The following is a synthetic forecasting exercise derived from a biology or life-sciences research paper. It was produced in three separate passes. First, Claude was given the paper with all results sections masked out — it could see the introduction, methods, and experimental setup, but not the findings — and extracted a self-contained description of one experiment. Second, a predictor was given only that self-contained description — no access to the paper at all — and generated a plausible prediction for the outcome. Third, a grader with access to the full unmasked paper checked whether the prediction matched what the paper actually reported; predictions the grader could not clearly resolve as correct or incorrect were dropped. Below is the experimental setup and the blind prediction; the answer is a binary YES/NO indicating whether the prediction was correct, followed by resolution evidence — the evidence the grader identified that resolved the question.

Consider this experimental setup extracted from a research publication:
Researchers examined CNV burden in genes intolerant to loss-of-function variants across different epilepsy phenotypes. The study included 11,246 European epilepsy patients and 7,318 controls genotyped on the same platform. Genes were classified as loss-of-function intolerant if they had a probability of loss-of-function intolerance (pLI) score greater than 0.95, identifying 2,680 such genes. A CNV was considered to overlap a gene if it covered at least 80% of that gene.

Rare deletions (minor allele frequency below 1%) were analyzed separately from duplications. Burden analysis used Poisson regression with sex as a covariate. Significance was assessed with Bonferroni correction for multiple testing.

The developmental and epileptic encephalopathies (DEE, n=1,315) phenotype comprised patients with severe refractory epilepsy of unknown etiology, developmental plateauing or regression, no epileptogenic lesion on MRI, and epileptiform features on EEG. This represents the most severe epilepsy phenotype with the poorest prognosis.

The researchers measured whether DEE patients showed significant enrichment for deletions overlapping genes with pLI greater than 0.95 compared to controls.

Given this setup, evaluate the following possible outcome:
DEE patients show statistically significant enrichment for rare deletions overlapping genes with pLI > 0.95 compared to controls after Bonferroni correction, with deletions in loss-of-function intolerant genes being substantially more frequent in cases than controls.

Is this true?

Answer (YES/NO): YES